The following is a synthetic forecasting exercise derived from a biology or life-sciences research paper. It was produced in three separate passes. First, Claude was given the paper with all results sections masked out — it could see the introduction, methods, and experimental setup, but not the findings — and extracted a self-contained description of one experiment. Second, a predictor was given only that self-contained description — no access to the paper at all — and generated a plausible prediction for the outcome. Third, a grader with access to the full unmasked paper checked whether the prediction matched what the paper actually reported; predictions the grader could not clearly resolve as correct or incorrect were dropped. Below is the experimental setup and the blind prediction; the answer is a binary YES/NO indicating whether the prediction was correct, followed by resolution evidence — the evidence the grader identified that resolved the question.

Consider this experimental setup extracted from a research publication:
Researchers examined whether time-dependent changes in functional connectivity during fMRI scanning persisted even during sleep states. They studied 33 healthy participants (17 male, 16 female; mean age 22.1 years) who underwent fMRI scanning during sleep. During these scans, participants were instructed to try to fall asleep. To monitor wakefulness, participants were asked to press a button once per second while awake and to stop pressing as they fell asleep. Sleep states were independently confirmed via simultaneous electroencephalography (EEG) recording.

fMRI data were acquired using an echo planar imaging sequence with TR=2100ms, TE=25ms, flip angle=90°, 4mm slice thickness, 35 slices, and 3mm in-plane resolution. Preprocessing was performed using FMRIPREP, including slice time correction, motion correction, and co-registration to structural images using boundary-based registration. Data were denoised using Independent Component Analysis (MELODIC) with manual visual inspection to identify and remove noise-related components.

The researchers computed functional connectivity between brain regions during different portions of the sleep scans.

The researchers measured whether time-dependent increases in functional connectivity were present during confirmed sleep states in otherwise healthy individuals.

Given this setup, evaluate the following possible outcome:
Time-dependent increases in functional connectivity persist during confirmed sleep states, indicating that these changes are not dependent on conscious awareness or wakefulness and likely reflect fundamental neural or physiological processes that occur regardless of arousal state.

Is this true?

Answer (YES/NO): YES